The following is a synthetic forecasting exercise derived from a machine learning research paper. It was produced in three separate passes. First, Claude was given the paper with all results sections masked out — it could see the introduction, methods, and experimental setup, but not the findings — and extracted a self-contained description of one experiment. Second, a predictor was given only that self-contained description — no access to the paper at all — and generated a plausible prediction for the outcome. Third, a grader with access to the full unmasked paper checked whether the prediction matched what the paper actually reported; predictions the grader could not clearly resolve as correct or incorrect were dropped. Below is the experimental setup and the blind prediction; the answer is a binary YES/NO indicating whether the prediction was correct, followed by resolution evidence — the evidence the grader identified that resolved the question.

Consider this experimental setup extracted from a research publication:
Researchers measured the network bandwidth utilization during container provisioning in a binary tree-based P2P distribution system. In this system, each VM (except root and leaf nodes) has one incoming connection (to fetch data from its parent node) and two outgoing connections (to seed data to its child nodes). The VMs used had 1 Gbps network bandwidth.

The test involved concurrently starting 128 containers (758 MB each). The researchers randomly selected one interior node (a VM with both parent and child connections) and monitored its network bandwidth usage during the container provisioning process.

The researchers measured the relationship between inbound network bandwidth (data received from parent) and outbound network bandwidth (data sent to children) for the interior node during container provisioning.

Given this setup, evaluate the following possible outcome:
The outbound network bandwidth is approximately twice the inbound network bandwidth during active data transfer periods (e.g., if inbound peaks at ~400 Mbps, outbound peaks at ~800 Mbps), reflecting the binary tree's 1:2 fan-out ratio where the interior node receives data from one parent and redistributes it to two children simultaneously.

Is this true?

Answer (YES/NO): YES